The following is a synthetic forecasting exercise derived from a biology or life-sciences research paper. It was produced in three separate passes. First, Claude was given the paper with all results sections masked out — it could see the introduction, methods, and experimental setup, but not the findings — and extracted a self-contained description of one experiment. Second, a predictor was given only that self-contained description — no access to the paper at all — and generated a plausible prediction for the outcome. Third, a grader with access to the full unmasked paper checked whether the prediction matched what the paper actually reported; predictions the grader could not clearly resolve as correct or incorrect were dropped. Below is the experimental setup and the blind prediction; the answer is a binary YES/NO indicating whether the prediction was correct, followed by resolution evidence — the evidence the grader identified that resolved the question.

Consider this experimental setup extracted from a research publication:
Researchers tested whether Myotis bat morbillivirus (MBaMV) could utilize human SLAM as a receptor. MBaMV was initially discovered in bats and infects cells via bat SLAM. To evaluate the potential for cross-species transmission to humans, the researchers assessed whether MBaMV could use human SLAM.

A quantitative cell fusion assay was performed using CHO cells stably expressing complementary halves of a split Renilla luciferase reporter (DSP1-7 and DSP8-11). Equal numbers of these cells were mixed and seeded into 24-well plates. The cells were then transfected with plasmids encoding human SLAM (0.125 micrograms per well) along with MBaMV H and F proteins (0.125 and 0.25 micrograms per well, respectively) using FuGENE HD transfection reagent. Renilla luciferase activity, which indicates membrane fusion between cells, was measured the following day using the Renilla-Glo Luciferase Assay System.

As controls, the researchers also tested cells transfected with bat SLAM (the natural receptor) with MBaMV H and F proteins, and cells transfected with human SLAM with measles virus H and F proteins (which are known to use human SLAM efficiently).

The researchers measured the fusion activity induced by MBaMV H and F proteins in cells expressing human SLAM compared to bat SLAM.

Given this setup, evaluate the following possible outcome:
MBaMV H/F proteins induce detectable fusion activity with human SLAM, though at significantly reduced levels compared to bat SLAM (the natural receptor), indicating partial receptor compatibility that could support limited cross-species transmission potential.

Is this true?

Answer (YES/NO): NO